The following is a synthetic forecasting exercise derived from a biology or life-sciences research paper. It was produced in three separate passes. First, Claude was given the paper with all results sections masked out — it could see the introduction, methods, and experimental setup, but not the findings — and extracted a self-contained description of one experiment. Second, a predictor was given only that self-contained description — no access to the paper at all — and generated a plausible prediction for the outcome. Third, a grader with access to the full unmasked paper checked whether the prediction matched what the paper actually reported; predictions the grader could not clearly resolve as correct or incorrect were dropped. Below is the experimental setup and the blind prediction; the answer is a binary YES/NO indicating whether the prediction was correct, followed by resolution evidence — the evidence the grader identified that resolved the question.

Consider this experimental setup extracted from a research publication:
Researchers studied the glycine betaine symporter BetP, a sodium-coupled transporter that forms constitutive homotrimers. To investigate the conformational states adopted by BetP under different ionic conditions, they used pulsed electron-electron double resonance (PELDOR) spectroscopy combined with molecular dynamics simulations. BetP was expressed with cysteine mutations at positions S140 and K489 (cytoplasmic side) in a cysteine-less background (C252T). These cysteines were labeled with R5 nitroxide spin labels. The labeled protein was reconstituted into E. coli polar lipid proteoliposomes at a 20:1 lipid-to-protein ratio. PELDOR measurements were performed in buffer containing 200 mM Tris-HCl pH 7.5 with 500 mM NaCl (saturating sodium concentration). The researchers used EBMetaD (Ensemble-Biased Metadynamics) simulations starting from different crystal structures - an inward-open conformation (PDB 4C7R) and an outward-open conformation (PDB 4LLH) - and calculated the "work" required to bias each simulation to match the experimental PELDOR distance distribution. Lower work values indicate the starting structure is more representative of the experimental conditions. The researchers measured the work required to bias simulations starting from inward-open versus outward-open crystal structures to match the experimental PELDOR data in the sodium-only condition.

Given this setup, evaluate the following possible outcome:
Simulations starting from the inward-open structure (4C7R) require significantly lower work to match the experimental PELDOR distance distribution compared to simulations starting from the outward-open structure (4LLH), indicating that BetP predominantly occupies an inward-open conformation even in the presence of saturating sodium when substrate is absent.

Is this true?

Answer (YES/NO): NO